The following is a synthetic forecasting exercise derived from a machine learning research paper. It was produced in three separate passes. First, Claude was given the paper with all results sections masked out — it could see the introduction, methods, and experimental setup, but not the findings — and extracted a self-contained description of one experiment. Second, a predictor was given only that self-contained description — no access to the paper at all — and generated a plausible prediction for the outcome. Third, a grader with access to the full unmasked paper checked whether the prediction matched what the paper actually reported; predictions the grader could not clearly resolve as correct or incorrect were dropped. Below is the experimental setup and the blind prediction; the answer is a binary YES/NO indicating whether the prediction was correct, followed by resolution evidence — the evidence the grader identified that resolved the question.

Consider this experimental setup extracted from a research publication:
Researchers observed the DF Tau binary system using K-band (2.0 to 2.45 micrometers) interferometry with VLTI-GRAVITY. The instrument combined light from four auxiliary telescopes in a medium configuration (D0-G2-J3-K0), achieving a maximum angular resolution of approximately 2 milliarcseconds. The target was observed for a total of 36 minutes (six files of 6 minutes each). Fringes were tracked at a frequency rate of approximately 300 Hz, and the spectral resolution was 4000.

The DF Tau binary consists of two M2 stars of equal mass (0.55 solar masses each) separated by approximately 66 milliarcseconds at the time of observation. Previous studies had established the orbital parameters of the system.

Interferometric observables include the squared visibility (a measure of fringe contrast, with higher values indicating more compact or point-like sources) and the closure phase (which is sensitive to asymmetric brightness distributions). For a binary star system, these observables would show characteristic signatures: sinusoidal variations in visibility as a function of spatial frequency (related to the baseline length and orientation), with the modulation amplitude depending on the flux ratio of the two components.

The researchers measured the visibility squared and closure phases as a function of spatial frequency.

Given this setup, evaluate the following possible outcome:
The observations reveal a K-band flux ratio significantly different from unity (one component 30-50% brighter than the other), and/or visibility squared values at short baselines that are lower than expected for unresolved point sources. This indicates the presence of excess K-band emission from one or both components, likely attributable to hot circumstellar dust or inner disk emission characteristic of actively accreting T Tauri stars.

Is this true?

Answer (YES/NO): NO